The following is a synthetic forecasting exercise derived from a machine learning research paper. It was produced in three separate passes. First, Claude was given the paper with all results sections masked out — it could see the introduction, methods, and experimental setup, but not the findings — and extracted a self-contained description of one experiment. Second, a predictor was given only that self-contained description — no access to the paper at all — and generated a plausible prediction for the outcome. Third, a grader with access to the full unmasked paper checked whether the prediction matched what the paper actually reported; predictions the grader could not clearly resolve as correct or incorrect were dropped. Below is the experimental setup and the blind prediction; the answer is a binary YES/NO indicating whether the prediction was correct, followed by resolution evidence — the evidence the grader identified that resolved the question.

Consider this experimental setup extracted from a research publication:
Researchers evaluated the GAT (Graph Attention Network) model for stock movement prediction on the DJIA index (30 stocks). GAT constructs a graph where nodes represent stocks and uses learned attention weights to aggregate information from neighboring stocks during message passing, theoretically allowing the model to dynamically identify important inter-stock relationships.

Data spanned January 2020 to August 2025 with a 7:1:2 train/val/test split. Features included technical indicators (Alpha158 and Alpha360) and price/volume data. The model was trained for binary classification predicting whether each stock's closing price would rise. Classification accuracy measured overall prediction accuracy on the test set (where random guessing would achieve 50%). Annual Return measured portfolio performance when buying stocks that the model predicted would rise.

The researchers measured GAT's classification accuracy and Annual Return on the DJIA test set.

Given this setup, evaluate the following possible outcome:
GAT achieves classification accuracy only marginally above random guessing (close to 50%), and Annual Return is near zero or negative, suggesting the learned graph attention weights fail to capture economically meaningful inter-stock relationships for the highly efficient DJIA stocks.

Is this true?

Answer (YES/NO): YES